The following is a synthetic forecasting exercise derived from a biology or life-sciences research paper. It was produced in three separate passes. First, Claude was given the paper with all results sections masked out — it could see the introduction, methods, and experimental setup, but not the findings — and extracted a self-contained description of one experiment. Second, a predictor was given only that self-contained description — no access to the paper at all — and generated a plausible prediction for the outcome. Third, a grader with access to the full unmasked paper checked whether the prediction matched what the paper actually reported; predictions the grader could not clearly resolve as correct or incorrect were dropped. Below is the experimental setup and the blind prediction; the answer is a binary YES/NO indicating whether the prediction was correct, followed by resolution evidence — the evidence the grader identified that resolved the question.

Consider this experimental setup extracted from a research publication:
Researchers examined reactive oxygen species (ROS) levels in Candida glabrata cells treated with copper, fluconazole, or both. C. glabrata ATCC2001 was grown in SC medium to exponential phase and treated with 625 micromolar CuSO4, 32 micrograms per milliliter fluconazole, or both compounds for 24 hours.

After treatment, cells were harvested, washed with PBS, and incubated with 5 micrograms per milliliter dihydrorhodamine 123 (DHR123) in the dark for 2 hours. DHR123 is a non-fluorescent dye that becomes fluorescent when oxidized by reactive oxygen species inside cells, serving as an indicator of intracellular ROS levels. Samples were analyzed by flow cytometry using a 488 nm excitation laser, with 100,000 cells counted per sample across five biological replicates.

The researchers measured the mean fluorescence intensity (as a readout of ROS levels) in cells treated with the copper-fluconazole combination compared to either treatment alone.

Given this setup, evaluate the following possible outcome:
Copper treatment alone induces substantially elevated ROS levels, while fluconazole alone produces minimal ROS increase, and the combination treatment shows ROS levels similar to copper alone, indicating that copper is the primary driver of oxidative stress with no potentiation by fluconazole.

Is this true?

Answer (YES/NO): NO